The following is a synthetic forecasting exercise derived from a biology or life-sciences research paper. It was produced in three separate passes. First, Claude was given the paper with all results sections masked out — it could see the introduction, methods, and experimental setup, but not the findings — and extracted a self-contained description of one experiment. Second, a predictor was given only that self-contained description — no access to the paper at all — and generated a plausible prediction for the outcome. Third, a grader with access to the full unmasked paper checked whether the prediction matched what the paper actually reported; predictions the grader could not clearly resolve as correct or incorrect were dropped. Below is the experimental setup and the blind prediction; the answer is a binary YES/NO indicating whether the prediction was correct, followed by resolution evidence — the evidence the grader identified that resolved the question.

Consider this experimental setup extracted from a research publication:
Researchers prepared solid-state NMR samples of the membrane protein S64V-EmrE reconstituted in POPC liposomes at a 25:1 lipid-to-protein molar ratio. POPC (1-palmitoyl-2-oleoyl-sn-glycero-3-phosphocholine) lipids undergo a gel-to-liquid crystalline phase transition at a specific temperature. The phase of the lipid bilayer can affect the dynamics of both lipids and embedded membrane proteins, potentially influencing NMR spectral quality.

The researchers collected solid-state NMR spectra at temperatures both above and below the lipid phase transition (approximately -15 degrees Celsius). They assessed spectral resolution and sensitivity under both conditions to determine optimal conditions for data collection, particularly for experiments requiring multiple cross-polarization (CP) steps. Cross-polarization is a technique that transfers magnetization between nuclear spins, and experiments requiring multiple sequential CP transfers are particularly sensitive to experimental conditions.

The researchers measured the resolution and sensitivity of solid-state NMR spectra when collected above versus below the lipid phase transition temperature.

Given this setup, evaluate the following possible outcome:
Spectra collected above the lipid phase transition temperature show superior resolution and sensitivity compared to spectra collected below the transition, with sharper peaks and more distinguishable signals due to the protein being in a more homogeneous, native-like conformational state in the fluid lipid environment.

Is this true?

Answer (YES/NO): NO